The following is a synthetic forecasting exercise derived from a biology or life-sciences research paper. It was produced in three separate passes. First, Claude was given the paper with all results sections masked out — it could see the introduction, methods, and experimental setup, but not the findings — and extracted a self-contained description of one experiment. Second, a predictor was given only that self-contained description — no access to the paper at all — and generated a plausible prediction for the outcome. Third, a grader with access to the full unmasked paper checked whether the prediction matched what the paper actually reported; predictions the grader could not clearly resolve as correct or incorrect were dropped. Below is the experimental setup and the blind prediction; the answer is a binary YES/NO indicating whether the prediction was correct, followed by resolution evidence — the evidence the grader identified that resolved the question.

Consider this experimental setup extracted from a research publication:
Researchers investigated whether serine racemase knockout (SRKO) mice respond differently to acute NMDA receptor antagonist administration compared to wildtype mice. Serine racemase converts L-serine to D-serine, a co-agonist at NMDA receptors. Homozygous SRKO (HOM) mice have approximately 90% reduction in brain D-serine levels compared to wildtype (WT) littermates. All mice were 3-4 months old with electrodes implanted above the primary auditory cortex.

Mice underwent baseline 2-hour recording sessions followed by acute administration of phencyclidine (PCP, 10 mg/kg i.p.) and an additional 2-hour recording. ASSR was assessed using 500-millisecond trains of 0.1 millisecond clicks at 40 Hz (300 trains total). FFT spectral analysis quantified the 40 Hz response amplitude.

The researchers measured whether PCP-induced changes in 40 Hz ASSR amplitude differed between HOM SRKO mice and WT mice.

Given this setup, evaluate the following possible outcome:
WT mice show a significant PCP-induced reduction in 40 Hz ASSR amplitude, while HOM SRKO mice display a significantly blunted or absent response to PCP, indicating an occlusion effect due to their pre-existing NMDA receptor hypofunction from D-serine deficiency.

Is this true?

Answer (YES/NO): NO